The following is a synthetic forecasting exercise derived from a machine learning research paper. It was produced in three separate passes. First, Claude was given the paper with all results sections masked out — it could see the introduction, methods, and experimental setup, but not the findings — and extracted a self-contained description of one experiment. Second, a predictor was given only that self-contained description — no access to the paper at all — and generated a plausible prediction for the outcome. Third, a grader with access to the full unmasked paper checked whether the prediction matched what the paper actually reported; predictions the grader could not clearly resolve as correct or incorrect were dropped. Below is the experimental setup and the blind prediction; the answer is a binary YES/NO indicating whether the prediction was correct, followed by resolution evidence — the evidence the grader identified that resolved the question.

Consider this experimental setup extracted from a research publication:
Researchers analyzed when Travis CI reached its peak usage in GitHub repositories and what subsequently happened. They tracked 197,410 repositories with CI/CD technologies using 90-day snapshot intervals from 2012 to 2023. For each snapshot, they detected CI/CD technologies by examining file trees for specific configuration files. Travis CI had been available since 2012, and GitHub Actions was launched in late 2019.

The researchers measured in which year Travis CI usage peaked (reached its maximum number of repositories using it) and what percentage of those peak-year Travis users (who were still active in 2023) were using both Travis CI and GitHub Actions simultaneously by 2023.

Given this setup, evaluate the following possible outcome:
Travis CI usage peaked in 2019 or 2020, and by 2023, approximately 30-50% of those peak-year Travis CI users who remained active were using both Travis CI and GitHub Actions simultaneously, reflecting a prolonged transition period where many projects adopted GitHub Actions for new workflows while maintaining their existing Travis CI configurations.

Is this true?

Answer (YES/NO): NO